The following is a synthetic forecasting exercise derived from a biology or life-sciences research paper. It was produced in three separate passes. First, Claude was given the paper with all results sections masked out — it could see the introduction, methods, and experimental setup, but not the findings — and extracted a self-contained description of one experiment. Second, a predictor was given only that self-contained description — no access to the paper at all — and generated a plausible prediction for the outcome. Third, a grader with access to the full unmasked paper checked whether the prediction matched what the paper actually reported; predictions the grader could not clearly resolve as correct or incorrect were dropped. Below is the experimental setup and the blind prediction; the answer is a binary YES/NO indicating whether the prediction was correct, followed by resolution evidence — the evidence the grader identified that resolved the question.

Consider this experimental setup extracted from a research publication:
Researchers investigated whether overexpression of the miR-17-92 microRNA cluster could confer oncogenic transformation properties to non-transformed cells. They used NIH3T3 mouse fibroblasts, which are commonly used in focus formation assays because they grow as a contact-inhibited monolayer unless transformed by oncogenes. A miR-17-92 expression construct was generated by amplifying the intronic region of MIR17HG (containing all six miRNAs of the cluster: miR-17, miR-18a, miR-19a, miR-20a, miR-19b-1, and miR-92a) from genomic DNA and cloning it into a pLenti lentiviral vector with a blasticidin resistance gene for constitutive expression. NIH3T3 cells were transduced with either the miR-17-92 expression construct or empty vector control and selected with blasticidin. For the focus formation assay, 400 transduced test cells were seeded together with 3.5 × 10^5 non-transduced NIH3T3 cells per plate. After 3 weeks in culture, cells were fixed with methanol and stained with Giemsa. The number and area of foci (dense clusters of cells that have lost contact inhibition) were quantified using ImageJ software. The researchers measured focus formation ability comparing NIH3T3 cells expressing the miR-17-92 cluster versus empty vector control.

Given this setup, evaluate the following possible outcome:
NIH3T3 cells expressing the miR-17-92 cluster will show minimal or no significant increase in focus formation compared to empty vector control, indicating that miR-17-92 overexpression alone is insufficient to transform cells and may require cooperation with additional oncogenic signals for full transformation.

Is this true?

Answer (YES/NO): YES